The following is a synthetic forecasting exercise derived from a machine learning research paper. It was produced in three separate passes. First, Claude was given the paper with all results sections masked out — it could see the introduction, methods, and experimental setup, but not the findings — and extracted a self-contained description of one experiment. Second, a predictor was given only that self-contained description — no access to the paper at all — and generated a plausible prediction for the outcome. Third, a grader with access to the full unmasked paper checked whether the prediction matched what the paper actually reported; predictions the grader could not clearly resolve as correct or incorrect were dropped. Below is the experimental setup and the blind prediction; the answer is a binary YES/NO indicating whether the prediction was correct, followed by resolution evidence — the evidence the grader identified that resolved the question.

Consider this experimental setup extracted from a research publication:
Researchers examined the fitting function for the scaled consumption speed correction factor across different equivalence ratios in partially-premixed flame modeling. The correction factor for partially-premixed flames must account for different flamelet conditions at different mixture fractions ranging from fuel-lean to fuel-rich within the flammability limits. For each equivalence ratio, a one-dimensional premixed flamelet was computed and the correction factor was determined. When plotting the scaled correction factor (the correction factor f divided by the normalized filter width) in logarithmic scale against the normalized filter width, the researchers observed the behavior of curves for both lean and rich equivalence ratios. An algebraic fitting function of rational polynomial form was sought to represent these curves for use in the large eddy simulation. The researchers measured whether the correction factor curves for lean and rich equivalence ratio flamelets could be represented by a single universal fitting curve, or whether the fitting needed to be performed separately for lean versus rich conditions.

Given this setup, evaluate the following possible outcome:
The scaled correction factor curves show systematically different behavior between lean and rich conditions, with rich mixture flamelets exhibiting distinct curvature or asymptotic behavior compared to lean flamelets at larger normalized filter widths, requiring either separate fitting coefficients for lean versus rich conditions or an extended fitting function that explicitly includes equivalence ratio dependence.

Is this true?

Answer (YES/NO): YES